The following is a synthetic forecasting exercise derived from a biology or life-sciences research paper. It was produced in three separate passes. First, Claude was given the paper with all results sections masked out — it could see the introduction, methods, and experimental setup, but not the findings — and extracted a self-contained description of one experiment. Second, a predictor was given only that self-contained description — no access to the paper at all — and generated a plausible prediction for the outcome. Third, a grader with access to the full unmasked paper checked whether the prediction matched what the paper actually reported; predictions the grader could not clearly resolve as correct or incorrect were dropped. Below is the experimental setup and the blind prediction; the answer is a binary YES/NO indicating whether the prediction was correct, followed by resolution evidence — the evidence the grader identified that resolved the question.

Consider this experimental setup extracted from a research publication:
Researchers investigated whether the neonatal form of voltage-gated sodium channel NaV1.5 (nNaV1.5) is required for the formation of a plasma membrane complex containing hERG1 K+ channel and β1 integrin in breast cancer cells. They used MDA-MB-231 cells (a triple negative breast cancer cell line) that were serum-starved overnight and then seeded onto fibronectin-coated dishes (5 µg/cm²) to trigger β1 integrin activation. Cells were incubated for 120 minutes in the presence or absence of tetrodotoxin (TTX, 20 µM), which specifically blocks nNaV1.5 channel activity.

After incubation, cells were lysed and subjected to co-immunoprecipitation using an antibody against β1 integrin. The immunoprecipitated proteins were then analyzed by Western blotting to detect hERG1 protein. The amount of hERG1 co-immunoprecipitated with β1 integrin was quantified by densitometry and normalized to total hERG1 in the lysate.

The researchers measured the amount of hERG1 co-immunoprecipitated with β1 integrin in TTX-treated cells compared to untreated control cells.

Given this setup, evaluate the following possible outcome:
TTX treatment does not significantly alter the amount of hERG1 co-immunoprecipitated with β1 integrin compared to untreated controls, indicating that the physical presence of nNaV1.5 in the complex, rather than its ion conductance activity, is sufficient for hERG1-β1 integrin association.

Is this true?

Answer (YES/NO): NO